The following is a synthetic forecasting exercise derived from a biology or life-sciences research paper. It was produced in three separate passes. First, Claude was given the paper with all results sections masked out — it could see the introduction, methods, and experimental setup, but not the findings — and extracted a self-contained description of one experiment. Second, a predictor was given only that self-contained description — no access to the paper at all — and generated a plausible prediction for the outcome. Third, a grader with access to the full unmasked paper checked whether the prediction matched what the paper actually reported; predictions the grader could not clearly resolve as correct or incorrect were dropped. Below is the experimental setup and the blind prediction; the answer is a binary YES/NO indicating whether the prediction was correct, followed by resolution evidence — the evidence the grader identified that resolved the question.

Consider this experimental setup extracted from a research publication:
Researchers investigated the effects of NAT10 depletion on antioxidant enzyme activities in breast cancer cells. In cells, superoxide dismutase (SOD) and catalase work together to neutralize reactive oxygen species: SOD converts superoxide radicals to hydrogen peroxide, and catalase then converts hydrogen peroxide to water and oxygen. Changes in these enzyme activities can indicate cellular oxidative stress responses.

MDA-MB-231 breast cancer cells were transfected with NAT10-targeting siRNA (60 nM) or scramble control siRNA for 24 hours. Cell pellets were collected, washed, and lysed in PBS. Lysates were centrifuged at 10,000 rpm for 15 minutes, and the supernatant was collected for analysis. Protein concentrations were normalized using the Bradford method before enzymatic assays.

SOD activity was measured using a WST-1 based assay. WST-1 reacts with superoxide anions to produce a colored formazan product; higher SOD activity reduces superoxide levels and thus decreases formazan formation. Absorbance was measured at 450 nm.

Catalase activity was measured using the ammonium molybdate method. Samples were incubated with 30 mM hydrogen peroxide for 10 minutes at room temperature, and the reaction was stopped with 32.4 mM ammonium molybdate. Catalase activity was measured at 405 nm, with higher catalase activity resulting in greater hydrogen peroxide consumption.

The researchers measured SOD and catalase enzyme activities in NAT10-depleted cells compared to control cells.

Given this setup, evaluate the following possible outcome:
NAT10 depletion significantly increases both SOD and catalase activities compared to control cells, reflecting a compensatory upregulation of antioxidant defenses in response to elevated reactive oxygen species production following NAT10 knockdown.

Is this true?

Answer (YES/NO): NO